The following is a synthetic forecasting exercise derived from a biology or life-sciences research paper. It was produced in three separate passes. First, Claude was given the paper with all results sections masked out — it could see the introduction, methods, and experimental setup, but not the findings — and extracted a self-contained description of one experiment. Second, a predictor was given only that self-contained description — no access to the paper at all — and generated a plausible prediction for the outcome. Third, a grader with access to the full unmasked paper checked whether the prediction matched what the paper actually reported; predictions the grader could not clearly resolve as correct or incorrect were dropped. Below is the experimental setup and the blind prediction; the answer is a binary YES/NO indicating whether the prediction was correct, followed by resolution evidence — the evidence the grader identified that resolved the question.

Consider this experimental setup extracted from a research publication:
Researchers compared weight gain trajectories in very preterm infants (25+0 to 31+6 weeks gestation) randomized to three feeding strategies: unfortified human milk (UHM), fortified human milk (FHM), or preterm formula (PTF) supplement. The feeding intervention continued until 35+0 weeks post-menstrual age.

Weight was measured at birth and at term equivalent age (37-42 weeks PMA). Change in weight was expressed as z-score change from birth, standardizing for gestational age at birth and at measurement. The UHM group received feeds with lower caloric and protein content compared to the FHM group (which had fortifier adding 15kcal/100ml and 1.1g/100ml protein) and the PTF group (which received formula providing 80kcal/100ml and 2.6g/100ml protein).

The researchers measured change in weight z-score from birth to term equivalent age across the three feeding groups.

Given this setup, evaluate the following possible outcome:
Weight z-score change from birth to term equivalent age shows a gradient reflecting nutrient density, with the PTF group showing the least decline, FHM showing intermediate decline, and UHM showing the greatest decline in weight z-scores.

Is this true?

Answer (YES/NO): NO